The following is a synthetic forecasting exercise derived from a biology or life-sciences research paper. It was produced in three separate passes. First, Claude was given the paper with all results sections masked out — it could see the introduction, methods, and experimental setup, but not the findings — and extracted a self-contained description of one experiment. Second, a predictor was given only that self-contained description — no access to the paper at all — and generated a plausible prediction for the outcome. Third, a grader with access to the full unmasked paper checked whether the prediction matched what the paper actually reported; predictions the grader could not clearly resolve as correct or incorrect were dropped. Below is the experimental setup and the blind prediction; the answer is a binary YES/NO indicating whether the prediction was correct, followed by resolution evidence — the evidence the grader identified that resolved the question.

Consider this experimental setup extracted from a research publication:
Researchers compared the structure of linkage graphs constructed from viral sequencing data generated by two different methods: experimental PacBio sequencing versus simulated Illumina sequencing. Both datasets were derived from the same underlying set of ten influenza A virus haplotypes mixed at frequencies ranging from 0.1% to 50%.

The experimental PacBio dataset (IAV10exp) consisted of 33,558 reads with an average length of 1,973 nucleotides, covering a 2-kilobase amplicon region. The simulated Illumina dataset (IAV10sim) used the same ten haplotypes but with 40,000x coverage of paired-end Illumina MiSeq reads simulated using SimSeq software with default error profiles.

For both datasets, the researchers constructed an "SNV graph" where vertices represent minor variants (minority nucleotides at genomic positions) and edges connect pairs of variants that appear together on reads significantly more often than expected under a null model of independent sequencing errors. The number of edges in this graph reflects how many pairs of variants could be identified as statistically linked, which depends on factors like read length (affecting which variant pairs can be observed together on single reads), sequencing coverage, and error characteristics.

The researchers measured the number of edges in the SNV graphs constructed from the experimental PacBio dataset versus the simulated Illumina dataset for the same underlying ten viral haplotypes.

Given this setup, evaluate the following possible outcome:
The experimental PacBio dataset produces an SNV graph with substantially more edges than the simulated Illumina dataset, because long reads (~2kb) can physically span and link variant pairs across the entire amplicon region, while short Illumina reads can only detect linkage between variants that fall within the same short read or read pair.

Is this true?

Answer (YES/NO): YES